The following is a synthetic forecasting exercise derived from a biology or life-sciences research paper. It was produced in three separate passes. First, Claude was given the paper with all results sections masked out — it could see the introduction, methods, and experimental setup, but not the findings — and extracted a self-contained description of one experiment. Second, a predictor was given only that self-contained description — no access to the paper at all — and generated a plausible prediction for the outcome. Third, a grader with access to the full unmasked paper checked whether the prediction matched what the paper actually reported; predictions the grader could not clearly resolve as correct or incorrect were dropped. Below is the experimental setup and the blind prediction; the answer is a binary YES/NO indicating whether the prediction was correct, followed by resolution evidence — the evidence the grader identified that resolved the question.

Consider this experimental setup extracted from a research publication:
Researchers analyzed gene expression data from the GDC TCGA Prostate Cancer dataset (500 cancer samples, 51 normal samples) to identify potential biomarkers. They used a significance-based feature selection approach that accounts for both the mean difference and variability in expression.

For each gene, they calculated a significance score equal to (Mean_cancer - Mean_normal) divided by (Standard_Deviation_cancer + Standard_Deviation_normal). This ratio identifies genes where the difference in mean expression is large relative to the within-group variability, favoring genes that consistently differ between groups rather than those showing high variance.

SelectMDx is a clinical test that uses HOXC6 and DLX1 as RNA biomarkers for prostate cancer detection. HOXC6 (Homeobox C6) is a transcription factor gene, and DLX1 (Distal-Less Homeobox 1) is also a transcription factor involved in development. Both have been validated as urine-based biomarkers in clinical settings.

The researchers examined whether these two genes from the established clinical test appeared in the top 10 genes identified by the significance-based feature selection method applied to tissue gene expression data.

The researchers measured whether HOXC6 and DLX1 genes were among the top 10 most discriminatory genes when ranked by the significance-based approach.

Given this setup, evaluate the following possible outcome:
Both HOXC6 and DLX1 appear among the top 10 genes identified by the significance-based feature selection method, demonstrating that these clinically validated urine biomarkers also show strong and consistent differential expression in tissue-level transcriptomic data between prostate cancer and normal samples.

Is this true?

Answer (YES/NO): YES